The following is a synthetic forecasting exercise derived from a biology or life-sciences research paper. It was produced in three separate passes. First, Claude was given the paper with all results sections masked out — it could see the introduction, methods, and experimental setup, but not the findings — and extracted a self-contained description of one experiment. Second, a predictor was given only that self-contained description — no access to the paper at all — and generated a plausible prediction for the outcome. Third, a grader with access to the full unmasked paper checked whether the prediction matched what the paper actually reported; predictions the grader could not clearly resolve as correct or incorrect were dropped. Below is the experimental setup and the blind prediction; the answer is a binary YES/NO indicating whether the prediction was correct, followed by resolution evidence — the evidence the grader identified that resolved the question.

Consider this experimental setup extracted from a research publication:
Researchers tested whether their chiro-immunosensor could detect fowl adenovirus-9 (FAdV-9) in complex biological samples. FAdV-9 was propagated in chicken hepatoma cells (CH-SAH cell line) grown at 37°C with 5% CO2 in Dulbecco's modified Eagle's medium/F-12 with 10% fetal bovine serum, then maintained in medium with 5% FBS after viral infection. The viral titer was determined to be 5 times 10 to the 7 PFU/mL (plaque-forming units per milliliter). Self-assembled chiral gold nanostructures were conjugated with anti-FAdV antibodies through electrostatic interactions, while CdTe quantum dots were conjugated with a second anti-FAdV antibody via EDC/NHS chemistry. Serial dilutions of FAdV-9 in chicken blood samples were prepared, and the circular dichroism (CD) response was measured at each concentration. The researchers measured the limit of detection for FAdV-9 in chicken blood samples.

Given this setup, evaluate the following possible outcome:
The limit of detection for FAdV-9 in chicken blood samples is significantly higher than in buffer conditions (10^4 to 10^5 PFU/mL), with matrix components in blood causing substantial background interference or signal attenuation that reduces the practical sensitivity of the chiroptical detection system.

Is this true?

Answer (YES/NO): NO